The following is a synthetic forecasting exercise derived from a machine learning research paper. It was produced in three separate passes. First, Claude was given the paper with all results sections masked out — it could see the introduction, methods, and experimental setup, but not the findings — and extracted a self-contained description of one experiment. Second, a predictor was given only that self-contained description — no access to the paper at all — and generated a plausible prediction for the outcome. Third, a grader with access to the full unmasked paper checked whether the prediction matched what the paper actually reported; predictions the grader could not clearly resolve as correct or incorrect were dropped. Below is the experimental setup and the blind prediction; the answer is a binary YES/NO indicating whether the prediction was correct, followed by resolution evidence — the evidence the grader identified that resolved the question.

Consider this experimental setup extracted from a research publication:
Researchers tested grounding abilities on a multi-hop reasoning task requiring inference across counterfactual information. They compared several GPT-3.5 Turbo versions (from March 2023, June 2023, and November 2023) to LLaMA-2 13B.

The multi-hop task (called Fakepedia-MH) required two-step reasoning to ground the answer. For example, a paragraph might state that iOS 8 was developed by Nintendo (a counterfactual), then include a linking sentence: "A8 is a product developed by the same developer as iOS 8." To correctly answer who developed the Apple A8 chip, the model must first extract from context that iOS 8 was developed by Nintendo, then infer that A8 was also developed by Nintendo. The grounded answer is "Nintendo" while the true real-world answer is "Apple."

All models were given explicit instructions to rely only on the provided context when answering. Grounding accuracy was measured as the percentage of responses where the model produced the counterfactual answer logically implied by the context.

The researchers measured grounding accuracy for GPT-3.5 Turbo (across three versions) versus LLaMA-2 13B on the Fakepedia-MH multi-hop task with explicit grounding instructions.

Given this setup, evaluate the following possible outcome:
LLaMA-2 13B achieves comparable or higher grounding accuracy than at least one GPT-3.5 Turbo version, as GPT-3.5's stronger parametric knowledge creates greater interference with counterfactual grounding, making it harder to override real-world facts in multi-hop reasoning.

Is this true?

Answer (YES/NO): YES